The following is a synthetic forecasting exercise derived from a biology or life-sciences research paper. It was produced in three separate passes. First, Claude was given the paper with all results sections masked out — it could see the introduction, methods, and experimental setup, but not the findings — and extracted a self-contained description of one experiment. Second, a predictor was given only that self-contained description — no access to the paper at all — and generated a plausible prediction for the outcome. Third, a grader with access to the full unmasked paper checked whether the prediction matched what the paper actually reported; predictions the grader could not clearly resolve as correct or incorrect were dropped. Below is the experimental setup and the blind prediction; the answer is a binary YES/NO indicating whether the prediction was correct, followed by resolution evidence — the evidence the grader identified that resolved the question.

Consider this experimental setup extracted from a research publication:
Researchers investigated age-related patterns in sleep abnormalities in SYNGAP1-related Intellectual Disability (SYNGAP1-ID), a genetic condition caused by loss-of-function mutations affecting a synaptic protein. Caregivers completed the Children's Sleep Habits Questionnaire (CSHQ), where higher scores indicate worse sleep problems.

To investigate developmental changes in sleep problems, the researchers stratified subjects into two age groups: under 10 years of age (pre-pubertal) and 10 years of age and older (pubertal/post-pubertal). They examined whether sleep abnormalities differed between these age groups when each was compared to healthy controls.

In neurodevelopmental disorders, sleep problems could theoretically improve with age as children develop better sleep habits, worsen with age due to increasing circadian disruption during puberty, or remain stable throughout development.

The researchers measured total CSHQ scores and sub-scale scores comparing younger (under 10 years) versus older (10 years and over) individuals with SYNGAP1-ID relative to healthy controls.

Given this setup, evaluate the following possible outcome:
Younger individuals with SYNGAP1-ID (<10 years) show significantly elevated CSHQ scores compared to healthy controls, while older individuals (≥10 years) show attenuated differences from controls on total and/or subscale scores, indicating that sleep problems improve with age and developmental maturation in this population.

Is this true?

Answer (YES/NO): NO